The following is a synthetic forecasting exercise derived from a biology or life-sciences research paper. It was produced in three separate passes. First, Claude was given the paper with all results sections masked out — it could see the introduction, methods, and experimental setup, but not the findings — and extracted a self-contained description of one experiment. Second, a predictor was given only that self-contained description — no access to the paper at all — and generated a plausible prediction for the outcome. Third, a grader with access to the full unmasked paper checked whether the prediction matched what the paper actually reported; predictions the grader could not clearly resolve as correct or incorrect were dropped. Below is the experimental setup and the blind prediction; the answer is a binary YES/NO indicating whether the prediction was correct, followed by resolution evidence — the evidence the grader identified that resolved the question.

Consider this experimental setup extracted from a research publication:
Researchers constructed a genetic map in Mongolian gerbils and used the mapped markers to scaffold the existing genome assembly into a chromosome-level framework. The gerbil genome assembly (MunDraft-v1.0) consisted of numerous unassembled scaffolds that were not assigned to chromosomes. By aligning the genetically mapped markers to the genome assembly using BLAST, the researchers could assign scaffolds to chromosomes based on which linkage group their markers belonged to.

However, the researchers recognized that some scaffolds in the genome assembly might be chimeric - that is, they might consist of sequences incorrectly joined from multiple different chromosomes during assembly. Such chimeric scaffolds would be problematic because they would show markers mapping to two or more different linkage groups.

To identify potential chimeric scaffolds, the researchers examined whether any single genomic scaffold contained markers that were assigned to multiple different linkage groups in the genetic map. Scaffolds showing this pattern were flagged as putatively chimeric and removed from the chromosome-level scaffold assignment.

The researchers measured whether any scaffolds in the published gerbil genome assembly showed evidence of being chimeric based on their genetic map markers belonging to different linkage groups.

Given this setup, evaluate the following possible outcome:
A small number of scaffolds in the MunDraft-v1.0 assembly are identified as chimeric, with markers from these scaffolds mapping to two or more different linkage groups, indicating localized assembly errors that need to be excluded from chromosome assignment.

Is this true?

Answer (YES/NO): YES